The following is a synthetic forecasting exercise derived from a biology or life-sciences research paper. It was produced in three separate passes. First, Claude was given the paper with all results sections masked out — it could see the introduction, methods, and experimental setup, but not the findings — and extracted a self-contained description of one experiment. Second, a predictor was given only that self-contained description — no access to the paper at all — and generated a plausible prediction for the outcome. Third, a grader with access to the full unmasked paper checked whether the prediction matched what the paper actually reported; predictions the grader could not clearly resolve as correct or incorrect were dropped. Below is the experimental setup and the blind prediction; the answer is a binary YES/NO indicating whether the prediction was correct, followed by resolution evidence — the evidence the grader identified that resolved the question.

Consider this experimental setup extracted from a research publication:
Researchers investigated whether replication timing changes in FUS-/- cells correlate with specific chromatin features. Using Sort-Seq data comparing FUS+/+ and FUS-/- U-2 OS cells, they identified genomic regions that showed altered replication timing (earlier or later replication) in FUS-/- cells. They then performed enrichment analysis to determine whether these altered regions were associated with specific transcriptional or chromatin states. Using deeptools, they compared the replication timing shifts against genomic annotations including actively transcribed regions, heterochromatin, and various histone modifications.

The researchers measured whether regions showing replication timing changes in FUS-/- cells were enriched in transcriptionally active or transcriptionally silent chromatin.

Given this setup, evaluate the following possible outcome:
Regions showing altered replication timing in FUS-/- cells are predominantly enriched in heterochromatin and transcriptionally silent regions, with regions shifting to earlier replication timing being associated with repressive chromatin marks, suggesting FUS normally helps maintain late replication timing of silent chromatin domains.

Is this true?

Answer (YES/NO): NO